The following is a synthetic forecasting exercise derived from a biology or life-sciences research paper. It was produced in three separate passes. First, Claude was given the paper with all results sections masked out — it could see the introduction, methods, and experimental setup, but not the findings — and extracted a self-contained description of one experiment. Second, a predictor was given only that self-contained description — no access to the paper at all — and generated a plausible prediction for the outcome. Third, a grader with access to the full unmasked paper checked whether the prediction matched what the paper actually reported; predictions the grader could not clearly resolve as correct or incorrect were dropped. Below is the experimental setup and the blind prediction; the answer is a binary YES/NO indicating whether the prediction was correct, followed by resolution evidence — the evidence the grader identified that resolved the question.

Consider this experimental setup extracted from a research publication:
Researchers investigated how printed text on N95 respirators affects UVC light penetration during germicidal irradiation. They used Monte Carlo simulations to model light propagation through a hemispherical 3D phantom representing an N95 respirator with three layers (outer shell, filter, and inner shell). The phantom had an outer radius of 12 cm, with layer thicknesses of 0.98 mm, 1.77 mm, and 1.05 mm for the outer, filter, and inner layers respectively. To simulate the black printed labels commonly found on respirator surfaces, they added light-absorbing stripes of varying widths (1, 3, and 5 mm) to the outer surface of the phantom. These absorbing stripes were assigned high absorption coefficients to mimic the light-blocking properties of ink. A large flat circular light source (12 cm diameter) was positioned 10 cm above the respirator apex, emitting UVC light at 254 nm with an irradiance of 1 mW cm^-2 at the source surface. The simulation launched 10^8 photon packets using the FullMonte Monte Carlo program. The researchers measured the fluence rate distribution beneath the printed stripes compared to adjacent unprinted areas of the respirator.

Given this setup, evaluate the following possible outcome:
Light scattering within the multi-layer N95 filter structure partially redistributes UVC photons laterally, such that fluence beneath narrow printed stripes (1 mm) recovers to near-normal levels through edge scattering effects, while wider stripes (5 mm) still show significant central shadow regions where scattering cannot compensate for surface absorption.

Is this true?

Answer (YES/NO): NO